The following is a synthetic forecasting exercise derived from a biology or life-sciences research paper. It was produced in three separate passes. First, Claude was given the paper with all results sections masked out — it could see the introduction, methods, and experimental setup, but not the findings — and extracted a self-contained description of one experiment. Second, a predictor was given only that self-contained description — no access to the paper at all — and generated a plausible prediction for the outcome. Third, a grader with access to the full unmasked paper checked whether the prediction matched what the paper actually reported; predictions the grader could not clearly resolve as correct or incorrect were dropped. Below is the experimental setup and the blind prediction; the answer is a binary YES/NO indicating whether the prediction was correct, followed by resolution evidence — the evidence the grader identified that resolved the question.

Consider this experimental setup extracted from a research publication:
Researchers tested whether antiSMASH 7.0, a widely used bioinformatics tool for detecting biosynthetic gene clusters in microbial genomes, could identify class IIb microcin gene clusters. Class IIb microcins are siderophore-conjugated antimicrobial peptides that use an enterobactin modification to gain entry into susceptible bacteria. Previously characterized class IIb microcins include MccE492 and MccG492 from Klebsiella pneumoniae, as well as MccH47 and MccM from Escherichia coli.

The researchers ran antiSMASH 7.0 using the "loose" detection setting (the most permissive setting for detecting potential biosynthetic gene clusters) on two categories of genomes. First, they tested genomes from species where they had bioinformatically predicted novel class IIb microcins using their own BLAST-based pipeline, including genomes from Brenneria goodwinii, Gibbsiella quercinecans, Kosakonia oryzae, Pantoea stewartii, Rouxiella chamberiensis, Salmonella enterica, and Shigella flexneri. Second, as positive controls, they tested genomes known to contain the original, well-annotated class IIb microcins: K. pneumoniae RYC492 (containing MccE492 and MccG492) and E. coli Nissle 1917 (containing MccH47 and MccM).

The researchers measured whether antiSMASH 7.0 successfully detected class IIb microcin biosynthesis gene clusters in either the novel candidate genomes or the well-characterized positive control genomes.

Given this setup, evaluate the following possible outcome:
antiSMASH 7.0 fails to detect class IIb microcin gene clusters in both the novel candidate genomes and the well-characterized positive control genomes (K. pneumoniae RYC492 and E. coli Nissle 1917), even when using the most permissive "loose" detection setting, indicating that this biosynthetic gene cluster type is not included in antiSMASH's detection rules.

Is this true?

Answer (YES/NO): YES